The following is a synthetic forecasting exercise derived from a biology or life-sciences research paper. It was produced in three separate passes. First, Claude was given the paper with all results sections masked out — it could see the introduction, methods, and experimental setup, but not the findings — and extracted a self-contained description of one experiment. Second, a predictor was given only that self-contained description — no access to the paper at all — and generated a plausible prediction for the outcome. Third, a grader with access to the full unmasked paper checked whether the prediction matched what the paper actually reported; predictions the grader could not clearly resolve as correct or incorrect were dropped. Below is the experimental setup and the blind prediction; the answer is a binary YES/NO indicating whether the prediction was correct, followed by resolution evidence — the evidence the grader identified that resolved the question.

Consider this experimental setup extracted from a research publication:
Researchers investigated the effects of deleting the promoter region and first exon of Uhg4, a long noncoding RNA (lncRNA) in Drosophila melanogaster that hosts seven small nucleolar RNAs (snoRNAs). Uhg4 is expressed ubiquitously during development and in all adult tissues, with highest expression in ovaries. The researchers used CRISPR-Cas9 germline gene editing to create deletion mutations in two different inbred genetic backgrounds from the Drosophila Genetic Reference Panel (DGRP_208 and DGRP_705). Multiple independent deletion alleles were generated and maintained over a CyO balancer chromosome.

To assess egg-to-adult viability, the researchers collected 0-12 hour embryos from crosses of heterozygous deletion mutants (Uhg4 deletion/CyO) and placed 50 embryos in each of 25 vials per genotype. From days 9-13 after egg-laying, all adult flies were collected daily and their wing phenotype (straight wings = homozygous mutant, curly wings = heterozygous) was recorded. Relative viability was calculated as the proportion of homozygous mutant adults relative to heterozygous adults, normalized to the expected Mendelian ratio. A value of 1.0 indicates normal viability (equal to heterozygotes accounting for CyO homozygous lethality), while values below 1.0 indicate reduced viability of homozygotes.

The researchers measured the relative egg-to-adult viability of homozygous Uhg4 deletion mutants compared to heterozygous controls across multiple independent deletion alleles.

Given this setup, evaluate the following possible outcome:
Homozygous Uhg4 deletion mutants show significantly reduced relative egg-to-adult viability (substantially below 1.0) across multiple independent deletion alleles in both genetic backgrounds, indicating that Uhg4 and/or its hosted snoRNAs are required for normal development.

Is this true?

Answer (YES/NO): YES